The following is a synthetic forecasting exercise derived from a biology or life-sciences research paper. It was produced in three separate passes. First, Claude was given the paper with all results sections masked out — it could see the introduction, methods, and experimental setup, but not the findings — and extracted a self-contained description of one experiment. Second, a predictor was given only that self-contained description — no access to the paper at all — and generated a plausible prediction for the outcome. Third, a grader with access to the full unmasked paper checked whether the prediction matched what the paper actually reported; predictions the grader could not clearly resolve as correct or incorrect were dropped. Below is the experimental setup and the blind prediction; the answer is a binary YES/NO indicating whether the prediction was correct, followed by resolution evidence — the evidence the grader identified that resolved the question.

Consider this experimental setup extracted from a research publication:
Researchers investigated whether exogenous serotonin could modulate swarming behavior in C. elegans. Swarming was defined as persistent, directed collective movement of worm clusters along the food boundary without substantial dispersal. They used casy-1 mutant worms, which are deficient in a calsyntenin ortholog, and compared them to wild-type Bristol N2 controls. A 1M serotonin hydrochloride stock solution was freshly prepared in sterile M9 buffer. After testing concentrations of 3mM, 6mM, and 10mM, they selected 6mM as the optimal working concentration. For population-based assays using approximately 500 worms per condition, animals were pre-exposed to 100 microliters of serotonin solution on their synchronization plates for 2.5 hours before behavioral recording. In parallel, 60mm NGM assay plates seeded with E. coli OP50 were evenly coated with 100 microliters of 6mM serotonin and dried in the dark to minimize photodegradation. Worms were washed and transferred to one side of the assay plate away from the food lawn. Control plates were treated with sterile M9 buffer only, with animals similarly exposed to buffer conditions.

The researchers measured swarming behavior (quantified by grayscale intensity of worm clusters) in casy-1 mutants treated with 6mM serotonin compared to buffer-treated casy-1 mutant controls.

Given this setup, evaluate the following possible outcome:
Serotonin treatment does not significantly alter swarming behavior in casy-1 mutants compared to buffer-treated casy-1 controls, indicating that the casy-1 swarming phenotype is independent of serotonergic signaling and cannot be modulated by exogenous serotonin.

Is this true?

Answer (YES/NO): NO